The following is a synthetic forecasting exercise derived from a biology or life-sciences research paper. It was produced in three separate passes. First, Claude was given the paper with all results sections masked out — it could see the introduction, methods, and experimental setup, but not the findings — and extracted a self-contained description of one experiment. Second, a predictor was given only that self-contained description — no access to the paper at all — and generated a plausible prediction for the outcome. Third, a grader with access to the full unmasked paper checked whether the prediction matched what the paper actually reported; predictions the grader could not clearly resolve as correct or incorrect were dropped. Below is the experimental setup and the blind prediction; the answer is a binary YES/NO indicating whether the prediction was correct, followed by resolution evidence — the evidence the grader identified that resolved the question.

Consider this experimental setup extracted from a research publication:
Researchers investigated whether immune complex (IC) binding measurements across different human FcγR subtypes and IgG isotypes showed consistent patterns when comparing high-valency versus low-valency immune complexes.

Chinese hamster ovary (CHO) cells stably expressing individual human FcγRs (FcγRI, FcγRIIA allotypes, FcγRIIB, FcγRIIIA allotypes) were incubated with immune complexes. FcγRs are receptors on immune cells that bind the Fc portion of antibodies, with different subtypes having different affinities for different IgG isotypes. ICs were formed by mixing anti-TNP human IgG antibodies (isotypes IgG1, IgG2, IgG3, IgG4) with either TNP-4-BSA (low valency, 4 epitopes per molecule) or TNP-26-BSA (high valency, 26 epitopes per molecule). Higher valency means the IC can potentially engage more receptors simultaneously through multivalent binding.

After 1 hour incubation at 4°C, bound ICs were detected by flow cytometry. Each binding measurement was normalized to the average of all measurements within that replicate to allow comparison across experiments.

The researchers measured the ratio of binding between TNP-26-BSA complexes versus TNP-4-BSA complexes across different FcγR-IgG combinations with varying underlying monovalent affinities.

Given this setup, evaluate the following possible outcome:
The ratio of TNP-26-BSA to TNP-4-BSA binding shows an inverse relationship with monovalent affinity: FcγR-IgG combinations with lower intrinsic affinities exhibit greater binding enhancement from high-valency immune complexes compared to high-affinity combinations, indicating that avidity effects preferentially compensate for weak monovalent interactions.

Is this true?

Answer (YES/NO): YES